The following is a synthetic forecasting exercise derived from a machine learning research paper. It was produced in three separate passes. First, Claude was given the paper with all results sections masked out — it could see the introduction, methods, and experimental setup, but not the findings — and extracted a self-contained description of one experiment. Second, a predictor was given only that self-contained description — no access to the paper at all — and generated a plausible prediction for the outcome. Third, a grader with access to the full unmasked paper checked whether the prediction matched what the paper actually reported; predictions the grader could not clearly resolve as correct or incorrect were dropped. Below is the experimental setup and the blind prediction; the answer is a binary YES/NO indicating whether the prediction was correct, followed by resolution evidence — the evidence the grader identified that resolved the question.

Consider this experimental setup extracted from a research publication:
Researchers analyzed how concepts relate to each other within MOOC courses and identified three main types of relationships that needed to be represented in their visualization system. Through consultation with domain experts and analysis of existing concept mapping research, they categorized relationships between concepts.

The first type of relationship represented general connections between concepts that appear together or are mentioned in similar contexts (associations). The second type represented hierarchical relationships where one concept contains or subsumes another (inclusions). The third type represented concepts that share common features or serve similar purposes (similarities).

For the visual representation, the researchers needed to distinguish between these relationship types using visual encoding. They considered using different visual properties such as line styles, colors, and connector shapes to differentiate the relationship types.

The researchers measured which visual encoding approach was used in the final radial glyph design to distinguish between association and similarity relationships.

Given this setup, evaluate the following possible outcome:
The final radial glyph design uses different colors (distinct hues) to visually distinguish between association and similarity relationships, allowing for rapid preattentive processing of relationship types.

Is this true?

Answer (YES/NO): NO